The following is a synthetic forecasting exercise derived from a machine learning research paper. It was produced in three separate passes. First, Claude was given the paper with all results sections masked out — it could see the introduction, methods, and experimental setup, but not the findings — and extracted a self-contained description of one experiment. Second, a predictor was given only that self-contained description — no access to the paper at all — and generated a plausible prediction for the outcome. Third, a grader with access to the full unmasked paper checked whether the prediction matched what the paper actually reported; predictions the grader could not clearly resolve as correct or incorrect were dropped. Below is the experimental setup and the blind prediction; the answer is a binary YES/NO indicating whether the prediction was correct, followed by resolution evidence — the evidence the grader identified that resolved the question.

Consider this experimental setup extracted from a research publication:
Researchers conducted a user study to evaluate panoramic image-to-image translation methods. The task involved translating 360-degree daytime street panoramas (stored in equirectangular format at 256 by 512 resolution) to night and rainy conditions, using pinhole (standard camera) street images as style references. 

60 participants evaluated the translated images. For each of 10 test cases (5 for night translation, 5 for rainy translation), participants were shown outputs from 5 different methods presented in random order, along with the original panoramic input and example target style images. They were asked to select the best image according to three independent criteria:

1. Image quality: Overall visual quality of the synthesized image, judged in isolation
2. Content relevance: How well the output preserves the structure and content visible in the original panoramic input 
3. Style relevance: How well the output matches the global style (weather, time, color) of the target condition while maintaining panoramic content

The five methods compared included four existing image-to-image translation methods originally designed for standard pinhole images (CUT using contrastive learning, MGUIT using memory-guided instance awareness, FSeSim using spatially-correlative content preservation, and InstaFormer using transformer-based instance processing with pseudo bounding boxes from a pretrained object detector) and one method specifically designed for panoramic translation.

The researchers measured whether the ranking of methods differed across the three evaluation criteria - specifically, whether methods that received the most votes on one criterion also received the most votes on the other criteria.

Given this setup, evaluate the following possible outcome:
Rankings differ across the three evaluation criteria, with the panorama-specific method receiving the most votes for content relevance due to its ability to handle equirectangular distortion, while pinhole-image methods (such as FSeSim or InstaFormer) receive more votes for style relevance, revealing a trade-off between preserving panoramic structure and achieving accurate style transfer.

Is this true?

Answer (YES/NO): NO